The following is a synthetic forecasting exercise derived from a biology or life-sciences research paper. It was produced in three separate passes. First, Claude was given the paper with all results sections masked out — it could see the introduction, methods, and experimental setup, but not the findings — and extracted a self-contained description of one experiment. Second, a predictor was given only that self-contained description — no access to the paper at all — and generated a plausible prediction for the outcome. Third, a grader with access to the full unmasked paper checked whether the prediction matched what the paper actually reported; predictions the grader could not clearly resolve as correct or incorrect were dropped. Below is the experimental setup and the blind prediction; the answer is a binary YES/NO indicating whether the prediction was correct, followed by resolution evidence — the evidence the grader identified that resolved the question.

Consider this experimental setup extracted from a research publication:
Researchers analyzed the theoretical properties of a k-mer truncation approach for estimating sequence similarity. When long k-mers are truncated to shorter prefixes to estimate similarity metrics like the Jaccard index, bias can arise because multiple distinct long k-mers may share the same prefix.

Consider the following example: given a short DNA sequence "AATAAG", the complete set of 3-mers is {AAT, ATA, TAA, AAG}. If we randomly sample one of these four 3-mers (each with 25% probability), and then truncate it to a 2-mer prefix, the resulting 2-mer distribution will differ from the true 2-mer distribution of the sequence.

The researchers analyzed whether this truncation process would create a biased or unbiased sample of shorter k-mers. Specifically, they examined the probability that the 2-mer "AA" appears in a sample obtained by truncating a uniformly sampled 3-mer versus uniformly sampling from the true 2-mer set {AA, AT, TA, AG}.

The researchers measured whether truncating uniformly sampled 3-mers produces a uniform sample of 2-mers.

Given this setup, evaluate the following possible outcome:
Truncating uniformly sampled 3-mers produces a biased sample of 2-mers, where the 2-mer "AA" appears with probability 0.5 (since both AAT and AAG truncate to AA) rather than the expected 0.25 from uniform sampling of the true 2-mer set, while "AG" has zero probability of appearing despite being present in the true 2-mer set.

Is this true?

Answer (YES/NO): YES